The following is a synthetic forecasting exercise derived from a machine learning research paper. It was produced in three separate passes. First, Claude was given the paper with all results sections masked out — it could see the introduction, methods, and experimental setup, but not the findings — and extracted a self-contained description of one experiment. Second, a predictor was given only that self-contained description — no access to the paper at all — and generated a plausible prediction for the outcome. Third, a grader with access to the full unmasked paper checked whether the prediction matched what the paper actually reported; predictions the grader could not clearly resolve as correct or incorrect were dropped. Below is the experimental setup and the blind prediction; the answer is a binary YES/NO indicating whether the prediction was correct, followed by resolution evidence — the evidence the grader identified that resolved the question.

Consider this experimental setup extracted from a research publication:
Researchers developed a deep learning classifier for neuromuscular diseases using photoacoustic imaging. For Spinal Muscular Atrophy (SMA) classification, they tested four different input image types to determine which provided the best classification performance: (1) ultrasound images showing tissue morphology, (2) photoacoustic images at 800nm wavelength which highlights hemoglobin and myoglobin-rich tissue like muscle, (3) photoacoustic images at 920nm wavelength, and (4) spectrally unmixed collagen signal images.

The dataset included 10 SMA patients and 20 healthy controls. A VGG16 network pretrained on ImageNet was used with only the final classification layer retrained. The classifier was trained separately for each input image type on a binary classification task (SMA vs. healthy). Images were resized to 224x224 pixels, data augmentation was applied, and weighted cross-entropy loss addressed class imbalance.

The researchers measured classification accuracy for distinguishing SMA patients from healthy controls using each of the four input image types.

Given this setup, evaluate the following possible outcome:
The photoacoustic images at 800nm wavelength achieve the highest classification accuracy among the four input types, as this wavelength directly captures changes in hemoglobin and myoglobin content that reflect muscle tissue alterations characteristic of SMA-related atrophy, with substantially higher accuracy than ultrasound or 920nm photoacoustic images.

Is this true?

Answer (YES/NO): NO